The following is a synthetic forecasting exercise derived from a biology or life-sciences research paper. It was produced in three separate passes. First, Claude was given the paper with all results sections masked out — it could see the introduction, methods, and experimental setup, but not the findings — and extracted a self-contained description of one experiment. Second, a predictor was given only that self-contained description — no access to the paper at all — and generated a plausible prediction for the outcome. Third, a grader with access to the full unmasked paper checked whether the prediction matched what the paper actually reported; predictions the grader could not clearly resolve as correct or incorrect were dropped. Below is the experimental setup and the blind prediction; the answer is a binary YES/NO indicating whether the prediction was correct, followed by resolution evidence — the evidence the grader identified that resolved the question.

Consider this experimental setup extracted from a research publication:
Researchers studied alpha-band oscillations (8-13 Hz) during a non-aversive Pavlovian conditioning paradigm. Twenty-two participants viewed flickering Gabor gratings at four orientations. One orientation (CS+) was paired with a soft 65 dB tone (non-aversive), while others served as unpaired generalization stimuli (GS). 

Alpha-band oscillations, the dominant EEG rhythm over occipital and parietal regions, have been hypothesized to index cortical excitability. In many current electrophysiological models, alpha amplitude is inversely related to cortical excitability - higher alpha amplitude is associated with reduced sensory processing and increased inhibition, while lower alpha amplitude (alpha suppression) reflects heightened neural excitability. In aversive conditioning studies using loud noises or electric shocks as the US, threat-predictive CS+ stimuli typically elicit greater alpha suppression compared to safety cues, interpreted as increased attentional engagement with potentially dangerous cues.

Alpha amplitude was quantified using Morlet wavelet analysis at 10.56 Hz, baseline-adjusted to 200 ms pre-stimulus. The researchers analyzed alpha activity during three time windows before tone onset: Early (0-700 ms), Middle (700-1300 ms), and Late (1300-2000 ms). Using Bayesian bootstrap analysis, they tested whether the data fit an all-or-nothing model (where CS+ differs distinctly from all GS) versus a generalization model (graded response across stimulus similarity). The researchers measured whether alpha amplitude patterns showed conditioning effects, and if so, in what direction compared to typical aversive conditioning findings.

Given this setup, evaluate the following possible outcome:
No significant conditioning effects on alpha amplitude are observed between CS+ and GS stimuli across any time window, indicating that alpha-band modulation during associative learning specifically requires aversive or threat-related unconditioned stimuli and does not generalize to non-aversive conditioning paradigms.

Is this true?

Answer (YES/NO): NO